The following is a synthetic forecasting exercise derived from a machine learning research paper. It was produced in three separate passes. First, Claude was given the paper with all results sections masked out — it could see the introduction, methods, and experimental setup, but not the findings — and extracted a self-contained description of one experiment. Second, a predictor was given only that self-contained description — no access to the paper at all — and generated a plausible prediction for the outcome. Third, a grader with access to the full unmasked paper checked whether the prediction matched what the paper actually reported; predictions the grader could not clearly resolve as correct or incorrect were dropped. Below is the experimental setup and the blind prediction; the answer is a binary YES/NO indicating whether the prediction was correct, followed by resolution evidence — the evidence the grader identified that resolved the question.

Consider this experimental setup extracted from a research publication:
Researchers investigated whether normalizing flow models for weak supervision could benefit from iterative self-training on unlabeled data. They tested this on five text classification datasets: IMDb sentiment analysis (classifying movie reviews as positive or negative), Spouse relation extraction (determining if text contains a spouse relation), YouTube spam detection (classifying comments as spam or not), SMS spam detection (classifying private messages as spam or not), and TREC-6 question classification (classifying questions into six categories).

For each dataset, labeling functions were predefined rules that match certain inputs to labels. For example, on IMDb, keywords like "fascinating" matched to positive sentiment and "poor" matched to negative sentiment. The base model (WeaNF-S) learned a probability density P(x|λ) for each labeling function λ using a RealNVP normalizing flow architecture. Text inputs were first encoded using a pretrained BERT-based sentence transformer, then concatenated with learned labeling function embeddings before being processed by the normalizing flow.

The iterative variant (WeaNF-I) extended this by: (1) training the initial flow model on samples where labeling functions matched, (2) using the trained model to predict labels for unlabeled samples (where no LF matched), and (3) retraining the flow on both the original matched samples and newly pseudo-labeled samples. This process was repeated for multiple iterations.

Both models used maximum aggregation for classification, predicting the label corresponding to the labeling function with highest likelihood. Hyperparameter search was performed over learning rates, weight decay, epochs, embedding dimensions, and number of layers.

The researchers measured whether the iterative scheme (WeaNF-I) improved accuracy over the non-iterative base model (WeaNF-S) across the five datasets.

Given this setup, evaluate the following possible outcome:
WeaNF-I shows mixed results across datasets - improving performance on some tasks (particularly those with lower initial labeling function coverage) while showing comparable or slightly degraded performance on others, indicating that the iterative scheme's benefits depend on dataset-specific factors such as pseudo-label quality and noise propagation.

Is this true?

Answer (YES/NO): NO